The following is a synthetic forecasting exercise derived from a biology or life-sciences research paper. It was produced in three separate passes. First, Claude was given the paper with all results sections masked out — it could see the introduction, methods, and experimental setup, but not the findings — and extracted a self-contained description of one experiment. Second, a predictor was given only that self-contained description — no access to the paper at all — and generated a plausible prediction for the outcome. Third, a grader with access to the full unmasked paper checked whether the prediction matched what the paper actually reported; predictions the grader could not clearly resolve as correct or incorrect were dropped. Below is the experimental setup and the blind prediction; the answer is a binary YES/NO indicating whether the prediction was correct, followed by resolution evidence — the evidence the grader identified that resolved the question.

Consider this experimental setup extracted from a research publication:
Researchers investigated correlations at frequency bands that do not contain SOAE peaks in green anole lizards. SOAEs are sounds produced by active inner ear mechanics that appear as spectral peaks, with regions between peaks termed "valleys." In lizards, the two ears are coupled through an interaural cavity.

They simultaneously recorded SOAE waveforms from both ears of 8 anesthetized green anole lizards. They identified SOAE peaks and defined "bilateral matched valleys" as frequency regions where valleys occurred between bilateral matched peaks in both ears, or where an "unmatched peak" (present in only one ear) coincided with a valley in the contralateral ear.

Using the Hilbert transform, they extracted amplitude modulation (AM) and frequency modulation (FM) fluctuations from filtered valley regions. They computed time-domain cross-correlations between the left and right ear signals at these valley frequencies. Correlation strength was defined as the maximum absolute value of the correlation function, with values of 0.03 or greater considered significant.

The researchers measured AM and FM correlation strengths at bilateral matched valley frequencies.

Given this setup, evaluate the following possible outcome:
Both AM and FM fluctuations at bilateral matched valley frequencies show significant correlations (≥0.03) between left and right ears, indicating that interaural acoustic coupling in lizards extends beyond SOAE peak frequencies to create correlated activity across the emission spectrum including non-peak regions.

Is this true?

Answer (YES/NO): YES